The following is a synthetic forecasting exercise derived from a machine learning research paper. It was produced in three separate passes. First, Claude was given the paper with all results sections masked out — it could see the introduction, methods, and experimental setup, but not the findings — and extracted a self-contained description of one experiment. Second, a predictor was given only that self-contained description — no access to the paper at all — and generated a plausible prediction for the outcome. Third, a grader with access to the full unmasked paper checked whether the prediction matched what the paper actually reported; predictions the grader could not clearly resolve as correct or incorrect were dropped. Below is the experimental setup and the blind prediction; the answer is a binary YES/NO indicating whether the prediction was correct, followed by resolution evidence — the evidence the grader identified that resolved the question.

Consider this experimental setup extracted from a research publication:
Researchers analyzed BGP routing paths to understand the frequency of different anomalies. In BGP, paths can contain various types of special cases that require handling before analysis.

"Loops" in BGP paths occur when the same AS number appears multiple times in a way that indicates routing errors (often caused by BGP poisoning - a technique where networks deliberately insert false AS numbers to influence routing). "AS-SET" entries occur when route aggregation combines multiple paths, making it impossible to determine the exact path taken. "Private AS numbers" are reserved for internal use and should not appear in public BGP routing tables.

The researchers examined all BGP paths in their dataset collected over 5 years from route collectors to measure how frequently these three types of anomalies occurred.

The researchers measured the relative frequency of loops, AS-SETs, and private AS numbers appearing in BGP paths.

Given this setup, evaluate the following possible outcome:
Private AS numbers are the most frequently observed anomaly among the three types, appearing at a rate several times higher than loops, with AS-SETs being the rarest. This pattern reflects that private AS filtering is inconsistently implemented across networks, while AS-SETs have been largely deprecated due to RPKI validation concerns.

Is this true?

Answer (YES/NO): NO